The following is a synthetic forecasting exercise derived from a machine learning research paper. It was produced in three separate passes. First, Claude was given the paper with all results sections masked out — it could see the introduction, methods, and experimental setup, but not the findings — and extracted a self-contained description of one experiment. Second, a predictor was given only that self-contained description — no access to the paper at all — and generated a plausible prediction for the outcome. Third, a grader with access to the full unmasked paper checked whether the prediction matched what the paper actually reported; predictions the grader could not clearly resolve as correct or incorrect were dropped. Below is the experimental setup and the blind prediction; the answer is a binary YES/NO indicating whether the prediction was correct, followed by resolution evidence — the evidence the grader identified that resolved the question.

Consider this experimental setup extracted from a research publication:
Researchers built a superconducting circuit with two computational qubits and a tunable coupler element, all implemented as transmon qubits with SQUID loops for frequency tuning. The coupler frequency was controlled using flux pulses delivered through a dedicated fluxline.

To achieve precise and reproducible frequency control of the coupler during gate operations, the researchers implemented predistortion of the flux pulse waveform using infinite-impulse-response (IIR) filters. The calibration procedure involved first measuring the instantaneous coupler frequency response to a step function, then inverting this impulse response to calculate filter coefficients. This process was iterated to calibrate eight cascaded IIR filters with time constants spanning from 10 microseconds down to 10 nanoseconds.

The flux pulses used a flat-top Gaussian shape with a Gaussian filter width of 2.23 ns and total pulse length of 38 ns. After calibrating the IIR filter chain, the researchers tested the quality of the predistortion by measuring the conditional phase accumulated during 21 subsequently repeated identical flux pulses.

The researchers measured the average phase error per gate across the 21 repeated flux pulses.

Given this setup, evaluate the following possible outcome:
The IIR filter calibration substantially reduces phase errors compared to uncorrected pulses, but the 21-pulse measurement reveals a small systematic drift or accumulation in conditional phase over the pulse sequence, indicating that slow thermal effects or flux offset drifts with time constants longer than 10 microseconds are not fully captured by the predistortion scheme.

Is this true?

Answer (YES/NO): NO